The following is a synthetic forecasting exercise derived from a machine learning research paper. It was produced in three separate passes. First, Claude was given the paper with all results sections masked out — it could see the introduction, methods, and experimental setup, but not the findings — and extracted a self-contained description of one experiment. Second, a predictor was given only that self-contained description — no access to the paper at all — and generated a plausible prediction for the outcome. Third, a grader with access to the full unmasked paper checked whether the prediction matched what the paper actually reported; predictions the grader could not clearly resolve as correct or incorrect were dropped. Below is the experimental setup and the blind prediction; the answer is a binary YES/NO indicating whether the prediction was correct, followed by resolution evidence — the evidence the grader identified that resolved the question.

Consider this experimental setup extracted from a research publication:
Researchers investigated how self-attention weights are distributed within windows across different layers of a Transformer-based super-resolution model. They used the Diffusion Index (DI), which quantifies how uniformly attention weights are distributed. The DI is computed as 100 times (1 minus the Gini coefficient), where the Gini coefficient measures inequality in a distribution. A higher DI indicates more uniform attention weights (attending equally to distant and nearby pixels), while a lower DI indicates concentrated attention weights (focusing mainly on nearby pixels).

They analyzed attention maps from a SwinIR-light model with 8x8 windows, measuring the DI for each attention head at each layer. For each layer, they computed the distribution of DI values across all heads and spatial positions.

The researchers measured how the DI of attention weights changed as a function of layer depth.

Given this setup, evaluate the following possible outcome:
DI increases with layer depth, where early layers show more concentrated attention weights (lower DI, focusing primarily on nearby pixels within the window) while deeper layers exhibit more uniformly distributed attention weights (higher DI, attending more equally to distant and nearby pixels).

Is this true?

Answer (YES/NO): NO